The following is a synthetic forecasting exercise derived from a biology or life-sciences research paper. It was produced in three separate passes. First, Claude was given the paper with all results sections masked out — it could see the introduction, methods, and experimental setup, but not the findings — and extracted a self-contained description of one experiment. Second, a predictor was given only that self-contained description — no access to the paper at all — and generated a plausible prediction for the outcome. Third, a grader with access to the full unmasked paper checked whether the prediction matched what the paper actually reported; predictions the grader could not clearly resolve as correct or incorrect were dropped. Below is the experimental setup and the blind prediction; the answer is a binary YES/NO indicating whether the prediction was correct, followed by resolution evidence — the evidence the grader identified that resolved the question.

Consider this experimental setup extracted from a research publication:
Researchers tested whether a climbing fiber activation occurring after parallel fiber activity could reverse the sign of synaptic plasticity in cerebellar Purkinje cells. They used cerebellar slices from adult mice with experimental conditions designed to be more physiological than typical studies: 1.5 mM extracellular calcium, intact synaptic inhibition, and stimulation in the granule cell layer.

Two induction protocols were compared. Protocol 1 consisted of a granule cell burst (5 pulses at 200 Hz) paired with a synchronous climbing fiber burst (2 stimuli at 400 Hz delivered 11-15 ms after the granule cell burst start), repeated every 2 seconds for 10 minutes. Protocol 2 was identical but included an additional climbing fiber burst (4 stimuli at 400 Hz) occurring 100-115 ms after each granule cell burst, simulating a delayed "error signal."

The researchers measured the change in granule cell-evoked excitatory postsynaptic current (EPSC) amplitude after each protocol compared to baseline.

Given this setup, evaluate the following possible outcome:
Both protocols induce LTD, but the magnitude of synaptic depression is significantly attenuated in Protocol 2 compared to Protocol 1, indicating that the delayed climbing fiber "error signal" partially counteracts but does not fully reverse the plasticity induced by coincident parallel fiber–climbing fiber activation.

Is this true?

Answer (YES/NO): NO